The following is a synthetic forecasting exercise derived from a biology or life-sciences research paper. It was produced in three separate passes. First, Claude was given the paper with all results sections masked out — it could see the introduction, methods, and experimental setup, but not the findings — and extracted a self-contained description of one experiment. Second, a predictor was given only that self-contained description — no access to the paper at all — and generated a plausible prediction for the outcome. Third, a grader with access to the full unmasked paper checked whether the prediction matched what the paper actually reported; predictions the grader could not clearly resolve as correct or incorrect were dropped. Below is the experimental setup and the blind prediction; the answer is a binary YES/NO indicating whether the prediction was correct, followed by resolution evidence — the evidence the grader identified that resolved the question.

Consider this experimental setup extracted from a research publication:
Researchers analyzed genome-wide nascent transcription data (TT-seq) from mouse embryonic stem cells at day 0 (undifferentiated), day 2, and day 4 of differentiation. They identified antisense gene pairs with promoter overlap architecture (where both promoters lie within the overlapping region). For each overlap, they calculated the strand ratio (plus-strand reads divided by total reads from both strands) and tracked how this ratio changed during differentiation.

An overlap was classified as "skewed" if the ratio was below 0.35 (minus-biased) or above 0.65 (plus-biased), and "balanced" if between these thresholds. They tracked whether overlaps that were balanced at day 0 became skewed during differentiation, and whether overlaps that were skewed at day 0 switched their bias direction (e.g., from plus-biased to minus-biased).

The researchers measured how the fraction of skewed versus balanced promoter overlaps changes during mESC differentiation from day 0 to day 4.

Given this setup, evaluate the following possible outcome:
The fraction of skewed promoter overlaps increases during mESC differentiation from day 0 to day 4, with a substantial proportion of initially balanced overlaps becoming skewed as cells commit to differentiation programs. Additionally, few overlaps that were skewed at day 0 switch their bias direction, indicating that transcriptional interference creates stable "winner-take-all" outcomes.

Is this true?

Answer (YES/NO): NO